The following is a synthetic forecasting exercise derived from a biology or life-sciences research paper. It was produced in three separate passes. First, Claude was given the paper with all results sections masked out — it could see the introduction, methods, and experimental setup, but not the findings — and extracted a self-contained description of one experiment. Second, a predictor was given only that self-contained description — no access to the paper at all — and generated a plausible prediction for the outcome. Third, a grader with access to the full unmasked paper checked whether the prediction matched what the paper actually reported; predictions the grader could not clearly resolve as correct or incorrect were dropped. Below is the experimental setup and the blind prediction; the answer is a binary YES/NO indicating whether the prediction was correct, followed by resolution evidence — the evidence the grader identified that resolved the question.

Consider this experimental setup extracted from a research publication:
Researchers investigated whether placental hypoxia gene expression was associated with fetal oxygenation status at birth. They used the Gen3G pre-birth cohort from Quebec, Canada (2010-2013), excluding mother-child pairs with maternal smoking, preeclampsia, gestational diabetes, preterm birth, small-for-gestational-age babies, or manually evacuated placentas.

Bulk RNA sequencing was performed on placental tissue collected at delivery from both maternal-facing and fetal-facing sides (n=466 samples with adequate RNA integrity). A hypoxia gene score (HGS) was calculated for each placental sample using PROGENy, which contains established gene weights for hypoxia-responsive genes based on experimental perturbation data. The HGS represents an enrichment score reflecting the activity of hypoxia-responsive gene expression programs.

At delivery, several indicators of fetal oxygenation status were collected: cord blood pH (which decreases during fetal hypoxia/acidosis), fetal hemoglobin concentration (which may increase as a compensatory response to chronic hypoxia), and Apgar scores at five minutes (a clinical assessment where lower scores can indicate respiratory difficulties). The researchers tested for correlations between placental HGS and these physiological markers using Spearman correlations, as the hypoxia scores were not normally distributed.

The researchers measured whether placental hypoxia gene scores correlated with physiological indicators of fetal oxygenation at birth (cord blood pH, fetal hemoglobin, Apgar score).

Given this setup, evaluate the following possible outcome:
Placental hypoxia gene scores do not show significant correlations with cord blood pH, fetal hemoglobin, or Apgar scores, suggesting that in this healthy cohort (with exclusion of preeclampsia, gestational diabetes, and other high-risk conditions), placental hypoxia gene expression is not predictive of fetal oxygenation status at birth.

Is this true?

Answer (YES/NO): NO